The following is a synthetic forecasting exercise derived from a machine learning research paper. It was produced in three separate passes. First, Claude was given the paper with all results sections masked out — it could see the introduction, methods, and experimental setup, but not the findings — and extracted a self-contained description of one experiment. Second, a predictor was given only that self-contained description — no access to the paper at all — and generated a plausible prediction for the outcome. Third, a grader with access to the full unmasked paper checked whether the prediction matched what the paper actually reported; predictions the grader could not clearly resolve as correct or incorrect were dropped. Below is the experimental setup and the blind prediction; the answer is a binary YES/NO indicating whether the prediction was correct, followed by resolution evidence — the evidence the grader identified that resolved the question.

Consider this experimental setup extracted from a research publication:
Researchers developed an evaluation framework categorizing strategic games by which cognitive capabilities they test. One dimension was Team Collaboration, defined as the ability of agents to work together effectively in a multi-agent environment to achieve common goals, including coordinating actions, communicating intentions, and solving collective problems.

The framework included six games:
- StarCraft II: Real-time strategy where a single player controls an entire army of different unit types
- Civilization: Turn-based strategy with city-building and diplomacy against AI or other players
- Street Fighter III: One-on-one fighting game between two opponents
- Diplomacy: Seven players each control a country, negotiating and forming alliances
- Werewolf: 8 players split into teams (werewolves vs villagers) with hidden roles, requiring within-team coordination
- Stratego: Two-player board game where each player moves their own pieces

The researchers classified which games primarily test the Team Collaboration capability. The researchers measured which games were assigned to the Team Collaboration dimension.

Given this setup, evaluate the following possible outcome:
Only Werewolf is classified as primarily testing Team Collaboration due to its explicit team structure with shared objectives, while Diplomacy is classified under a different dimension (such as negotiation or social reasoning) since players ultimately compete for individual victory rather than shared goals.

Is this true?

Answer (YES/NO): NO